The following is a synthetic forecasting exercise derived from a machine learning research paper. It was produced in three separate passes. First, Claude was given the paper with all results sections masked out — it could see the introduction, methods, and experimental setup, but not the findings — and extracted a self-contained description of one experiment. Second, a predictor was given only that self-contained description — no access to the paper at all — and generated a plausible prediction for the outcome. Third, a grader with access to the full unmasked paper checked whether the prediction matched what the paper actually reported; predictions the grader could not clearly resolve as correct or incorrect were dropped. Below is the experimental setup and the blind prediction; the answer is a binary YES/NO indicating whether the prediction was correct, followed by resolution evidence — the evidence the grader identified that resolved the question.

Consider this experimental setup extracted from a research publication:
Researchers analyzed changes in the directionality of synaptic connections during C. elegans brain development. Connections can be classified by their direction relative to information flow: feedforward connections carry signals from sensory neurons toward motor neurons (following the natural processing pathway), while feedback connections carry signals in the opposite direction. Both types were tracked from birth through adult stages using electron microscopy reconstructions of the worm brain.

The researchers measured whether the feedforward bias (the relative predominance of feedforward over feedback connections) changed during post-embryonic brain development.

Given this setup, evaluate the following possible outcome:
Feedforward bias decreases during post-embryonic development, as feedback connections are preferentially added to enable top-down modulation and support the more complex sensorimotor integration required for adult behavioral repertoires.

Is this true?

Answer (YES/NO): NO